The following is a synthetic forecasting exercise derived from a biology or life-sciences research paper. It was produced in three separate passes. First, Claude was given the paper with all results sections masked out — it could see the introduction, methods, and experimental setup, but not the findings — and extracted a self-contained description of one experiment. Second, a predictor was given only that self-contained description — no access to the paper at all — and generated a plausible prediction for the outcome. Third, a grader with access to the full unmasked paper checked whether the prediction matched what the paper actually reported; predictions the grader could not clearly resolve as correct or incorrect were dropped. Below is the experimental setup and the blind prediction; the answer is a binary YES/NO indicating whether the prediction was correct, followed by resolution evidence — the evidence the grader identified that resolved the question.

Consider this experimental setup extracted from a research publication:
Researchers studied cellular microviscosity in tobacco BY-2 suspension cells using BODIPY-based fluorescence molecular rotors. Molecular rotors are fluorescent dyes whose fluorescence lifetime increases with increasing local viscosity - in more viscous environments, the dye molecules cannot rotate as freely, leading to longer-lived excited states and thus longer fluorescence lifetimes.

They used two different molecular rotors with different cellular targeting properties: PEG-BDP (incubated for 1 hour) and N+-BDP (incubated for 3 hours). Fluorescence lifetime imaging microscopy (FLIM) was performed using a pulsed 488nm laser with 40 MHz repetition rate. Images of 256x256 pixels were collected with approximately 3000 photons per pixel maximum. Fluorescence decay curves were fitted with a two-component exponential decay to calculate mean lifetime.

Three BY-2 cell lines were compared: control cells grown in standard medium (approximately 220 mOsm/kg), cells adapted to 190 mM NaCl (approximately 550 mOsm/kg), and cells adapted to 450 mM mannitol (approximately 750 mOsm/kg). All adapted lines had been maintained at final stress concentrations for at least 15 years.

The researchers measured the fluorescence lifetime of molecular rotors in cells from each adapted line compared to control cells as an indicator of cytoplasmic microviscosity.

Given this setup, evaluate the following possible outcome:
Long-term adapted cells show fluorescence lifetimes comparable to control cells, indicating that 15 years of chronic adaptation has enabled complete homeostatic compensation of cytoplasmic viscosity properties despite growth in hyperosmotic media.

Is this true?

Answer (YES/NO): NO